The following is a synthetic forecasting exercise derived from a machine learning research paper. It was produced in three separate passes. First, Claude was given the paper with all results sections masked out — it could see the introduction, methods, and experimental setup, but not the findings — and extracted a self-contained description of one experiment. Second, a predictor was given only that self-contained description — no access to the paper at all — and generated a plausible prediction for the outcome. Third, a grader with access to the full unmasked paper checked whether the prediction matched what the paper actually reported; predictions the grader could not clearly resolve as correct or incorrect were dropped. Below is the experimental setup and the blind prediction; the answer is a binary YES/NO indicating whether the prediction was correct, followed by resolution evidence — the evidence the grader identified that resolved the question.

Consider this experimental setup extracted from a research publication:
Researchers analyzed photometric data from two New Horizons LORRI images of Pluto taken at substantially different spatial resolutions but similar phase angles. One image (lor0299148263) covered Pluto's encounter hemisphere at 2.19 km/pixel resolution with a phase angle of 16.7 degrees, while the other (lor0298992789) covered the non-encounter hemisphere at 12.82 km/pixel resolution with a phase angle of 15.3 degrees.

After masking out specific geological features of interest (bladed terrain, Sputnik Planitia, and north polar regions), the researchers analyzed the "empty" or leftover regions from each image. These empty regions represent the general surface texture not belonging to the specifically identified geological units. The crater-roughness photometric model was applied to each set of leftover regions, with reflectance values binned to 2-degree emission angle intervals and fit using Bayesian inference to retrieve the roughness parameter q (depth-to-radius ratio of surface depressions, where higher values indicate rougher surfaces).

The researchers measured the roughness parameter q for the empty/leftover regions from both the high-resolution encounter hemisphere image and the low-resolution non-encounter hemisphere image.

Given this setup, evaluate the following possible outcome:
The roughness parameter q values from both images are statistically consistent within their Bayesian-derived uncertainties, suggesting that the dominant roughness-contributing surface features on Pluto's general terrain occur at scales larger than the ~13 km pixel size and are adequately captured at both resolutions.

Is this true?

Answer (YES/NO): YES